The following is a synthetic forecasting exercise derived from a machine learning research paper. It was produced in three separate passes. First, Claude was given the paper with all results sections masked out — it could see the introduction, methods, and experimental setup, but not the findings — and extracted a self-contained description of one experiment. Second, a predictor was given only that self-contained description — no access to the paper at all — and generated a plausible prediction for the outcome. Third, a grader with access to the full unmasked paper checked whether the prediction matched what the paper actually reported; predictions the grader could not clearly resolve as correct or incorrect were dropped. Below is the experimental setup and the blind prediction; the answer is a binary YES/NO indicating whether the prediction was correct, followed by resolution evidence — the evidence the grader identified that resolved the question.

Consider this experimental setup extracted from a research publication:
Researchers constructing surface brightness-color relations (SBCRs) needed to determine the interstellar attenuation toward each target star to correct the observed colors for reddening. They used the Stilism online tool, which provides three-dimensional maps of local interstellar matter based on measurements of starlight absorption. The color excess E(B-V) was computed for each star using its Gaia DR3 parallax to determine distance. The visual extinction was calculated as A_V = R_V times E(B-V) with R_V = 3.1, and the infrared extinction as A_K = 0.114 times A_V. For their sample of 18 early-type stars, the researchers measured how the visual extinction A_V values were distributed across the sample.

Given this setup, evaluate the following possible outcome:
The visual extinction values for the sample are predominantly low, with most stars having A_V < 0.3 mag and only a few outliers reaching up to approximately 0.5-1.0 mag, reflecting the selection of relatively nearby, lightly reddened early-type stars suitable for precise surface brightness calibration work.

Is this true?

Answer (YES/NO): NO